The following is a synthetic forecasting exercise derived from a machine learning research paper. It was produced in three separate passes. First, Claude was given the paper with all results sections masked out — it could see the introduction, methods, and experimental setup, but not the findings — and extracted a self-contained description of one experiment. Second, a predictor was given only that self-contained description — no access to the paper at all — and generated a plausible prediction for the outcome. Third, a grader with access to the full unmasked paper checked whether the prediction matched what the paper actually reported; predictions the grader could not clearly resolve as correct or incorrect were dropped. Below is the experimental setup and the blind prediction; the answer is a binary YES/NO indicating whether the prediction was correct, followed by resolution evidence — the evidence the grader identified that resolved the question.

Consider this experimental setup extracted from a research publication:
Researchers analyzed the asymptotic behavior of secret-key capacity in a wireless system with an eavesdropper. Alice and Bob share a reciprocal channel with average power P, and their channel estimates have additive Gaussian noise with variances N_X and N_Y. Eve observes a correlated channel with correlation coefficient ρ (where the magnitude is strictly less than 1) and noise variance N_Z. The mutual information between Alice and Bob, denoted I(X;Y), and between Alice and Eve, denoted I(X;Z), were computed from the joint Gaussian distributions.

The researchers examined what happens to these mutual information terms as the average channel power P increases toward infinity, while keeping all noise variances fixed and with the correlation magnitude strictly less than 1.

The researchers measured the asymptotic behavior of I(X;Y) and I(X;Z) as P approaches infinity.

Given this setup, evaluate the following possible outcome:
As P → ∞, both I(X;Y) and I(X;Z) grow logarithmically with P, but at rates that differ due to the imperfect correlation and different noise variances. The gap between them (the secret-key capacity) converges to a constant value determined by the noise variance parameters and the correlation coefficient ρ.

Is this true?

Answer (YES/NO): NO